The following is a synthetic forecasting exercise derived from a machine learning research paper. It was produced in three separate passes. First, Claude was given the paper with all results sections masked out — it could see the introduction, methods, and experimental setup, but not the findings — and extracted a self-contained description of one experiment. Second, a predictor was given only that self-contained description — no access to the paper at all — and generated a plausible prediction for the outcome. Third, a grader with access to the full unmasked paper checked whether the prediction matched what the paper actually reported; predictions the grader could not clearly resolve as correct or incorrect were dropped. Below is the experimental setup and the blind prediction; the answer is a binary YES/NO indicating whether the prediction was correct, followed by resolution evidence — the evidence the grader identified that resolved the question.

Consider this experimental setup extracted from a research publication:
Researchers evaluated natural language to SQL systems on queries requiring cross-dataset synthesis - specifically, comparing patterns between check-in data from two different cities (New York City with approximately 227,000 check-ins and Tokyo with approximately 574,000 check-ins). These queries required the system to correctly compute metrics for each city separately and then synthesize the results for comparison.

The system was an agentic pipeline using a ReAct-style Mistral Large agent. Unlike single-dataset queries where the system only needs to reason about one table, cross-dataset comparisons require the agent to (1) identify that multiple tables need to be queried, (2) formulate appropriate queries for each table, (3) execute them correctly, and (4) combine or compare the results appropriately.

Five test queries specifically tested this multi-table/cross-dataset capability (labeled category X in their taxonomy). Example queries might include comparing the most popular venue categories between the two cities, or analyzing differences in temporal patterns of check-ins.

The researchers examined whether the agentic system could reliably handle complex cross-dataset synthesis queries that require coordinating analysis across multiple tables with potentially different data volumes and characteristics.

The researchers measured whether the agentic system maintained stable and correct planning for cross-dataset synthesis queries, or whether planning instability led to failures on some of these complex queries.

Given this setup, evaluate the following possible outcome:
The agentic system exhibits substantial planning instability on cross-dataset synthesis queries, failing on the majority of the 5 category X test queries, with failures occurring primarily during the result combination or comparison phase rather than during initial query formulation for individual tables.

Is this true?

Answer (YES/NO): NO